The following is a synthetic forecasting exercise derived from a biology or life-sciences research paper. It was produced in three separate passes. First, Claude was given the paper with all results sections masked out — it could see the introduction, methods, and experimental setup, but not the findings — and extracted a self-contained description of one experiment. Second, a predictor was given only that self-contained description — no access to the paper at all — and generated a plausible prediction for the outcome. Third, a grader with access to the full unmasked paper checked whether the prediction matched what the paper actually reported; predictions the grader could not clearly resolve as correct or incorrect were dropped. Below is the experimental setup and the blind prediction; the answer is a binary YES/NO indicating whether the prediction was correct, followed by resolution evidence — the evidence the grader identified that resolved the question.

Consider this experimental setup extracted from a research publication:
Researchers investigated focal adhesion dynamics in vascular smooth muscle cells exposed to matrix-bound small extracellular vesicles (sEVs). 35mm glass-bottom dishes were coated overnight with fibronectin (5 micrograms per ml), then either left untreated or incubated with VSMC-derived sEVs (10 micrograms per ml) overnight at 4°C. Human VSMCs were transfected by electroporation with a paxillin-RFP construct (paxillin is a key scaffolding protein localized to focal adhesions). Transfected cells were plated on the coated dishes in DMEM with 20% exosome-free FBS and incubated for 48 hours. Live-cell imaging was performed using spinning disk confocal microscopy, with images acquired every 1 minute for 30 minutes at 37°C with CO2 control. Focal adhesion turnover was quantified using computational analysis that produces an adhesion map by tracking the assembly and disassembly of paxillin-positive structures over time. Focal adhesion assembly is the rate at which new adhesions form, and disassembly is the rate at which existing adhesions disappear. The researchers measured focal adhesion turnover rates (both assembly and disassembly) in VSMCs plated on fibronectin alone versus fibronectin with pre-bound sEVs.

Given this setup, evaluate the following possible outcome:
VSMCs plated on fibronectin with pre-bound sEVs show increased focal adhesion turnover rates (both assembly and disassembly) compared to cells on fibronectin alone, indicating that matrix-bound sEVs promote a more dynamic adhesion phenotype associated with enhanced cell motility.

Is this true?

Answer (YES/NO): NO